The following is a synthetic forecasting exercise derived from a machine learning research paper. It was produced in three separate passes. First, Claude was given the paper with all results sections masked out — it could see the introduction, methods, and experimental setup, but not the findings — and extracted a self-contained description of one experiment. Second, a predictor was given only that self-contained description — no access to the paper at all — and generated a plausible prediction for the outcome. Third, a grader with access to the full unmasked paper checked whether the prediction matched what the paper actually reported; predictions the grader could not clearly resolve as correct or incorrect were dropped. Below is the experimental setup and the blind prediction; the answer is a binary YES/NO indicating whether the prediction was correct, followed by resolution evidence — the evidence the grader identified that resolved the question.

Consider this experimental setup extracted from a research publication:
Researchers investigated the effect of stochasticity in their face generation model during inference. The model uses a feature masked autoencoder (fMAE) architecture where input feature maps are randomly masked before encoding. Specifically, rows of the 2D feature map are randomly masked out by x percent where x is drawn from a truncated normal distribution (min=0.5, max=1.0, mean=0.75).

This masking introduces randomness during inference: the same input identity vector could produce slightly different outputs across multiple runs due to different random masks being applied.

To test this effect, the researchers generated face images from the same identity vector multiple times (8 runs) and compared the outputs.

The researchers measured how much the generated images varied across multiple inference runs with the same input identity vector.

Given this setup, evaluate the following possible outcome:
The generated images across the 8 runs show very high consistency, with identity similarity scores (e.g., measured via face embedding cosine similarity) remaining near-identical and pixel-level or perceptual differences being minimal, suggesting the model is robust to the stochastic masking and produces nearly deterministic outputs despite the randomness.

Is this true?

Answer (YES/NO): YES